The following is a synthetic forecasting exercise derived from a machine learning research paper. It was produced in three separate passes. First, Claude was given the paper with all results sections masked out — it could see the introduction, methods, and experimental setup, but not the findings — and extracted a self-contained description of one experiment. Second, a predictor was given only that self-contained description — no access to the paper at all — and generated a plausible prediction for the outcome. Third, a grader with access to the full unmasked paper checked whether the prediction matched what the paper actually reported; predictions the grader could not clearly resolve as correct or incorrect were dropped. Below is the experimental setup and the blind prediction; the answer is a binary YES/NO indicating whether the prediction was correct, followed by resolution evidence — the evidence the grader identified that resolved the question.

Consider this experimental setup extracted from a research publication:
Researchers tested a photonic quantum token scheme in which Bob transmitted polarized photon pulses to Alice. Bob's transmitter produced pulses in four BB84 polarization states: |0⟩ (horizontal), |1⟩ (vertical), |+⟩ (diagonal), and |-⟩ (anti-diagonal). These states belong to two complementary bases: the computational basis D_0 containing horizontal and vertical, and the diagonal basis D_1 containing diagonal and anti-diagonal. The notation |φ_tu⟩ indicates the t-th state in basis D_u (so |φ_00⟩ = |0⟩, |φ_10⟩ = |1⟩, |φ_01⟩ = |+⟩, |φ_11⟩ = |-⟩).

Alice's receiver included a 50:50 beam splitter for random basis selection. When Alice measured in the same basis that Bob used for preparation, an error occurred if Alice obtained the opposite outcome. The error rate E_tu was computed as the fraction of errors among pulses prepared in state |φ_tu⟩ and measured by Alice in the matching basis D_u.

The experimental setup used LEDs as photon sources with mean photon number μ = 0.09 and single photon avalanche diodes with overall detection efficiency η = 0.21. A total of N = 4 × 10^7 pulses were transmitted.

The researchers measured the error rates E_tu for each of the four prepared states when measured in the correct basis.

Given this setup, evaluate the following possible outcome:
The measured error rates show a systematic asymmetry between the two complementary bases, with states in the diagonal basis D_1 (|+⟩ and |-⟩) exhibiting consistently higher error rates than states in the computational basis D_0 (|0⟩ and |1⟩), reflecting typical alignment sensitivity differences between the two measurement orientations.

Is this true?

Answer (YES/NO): NO